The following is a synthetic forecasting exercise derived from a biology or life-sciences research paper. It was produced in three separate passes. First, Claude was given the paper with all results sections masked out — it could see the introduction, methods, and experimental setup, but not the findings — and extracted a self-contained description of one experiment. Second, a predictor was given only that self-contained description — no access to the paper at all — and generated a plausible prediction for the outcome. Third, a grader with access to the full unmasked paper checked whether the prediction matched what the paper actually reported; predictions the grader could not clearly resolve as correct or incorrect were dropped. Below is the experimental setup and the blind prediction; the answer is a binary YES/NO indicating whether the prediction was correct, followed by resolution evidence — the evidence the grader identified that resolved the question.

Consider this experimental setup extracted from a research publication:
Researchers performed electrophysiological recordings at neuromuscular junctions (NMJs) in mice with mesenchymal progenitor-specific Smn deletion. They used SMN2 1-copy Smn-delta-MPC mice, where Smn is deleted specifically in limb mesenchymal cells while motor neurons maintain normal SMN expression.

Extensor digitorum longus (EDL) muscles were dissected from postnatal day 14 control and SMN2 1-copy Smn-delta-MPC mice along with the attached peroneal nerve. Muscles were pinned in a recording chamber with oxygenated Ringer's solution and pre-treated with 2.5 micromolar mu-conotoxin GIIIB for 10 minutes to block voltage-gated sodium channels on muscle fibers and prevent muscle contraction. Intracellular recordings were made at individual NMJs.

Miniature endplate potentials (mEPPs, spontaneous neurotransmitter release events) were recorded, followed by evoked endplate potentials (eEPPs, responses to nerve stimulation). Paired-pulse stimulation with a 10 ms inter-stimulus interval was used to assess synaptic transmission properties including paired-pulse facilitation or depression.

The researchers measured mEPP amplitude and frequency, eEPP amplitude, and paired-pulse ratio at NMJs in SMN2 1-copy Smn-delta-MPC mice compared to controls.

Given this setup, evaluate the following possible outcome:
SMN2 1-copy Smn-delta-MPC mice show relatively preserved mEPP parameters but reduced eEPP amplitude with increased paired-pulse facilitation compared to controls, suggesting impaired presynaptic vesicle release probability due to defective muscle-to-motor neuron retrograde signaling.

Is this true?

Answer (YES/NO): NO